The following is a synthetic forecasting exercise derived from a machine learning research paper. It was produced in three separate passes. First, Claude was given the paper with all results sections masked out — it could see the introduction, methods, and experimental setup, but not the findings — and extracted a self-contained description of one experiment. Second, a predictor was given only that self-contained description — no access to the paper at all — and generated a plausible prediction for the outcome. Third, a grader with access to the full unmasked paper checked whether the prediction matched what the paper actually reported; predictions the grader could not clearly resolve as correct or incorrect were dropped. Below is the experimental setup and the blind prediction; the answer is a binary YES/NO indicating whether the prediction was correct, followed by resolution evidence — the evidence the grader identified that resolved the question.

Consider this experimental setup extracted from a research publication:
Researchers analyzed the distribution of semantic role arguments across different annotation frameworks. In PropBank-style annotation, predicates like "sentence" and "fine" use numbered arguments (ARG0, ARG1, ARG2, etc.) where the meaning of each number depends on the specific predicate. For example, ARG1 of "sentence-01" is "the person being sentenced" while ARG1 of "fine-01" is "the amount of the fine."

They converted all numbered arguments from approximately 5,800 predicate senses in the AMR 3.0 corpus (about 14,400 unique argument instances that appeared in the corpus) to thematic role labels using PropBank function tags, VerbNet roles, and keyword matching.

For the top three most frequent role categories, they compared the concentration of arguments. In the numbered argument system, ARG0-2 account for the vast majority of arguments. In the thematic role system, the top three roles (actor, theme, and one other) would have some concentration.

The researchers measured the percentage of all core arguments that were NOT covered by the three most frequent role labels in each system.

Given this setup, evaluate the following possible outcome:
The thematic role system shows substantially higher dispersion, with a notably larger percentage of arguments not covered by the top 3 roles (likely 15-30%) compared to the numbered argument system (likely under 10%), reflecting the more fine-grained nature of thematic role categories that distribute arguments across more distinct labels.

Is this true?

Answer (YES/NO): YES